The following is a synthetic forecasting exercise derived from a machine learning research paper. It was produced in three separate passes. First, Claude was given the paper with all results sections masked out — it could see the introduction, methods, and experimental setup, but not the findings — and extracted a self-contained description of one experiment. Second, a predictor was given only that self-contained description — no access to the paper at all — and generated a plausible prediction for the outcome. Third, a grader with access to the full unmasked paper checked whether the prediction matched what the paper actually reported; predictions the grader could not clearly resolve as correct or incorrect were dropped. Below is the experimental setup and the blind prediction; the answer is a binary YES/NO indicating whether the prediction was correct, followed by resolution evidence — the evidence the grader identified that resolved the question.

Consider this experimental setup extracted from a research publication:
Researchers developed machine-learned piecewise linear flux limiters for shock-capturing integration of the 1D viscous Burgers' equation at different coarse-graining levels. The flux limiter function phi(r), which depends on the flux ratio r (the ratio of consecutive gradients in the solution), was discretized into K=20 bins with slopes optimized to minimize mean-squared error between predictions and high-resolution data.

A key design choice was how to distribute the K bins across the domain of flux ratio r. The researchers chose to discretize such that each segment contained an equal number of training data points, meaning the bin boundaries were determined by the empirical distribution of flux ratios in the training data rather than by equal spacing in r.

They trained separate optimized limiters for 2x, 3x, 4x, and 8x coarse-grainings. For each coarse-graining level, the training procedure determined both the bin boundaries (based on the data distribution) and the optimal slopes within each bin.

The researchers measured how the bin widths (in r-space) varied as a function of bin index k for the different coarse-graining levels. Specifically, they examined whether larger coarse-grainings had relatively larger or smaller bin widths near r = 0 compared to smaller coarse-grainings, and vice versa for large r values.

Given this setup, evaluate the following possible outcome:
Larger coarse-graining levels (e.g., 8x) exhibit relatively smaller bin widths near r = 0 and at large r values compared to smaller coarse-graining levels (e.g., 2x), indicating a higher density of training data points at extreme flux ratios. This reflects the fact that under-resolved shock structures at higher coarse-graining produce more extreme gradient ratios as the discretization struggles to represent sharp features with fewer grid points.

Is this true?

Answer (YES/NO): NO